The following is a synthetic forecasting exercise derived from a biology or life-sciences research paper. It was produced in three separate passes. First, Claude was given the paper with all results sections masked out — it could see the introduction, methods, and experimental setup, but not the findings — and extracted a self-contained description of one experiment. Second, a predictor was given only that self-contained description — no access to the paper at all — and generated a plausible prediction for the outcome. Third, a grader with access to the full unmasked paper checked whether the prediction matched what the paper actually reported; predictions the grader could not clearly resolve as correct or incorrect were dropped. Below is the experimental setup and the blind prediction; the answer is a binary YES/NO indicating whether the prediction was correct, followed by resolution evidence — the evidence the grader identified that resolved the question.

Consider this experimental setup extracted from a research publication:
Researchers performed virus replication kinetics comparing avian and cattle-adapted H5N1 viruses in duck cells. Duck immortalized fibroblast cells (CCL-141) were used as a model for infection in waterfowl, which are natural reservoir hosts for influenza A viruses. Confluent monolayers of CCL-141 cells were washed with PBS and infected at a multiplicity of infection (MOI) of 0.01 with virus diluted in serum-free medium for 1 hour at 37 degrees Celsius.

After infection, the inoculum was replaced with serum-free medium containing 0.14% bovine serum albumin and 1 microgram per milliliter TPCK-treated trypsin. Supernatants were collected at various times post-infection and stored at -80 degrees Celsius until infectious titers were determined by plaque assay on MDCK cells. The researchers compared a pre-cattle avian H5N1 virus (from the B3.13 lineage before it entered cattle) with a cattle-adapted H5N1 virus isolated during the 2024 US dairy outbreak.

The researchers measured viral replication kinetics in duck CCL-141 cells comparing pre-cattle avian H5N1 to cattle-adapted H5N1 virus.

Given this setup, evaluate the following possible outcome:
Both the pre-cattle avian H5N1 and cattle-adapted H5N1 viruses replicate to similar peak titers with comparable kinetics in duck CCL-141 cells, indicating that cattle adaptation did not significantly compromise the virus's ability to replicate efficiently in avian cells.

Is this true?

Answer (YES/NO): YES